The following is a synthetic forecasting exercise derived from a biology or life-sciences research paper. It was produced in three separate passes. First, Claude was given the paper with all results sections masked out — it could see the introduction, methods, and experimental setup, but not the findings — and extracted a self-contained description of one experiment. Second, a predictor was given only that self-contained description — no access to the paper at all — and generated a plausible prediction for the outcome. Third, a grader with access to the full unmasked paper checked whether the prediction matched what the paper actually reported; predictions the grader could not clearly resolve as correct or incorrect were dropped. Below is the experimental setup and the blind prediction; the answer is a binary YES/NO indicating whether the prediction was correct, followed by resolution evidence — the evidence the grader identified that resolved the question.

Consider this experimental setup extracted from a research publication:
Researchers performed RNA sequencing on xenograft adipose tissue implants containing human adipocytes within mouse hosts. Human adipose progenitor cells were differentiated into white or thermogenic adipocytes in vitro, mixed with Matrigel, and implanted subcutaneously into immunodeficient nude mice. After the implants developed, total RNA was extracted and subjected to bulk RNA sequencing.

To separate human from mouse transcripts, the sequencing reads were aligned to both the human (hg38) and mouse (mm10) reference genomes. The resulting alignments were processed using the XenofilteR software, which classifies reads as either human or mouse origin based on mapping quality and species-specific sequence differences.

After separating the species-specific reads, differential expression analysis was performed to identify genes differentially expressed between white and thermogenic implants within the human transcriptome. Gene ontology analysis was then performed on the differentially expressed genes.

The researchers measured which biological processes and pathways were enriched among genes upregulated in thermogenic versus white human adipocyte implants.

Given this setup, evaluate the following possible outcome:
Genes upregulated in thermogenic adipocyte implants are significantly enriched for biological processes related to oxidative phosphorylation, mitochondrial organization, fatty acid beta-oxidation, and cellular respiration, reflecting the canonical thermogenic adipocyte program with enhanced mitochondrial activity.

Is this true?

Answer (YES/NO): NO